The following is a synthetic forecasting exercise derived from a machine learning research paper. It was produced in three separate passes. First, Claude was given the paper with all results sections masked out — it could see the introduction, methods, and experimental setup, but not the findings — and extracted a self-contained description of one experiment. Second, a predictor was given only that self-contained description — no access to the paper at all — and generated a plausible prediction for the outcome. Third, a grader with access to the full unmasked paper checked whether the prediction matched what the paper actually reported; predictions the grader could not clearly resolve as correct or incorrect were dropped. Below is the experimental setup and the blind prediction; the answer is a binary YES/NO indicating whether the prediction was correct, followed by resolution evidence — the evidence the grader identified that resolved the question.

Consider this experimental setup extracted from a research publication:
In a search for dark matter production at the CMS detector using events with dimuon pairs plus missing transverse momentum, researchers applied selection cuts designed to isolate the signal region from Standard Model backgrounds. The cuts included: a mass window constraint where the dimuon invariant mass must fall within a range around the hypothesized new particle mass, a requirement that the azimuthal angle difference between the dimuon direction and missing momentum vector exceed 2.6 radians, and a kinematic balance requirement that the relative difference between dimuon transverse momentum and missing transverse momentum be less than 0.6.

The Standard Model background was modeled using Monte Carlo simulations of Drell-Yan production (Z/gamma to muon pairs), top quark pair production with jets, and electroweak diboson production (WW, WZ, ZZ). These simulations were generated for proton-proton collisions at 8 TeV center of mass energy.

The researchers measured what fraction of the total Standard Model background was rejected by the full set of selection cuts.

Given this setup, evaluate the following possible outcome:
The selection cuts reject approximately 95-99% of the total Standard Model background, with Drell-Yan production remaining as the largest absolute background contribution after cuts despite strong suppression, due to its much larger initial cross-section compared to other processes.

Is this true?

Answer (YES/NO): NO